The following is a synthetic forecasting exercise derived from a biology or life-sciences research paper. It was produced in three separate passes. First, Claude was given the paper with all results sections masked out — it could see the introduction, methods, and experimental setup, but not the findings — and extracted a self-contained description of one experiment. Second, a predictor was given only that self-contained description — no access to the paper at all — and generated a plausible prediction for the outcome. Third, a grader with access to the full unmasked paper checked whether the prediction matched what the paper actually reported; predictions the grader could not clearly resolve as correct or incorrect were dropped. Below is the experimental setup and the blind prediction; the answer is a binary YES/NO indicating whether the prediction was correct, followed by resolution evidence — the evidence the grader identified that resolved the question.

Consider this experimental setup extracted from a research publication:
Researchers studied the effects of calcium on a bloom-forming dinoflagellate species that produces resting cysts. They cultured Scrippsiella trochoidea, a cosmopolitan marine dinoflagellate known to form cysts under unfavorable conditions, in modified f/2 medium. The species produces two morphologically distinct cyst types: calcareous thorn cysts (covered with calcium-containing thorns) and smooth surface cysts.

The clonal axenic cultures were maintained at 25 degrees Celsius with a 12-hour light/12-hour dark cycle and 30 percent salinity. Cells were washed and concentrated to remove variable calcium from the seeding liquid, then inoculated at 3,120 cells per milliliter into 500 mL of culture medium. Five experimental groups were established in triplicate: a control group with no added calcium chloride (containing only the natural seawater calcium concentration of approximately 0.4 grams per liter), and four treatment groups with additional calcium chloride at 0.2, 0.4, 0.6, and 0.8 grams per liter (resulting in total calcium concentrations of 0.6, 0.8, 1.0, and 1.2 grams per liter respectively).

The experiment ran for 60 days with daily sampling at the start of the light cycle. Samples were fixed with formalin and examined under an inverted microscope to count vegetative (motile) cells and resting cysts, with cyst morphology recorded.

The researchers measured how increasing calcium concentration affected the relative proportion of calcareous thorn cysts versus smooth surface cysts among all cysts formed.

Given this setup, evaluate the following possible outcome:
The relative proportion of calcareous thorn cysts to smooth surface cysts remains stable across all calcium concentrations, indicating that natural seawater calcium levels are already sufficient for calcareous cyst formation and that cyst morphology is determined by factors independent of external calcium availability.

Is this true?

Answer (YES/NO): NO